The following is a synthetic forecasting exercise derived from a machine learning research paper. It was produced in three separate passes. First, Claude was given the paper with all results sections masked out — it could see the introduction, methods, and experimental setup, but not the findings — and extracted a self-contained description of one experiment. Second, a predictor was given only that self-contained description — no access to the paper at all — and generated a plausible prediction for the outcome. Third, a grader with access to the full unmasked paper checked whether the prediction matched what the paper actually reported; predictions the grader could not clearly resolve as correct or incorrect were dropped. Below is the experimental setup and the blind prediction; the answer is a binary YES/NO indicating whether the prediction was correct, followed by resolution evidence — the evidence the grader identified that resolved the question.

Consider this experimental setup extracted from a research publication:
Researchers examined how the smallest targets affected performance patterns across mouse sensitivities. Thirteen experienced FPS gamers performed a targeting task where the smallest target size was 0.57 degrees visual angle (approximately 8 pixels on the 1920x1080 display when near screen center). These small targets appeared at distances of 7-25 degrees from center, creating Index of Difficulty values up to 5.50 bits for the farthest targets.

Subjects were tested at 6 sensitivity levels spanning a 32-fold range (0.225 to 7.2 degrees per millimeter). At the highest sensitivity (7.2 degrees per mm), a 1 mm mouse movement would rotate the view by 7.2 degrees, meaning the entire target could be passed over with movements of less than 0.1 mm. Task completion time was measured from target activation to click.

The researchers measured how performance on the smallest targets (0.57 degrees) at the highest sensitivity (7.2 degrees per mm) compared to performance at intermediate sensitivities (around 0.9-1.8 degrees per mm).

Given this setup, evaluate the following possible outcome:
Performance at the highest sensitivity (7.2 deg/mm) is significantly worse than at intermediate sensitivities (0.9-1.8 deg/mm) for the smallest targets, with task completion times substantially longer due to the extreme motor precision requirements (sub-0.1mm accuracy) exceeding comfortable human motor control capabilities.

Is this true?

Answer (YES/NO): YES